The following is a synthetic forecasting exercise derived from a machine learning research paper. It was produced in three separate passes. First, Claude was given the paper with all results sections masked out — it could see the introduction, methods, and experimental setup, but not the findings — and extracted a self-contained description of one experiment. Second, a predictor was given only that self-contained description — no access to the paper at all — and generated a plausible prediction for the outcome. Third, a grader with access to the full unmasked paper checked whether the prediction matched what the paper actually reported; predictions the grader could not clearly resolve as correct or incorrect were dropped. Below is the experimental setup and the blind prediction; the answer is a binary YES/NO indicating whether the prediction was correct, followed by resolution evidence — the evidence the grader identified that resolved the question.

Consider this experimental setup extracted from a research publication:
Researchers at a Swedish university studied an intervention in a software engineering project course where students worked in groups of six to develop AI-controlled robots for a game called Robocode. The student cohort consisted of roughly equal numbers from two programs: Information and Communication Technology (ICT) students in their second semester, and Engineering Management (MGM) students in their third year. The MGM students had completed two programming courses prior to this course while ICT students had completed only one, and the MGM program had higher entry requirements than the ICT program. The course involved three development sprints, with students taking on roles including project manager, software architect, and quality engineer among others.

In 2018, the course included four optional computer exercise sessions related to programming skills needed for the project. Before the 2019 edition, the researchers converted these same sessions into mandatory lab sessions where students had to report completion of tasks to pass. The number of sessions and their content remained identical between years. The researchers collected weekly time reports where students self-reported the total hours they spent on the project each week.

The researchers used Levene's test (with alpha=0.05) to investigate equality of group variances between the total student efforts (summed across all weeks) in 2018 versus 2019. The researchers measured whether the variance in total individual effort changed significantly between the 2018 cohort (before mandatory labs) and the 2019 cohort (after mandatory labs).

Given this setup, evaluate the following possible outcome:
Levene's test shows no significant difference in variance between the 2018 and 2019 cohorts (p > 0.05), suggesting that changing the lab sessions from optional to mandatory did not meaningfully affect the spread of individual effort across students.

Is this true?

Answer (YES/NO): YES